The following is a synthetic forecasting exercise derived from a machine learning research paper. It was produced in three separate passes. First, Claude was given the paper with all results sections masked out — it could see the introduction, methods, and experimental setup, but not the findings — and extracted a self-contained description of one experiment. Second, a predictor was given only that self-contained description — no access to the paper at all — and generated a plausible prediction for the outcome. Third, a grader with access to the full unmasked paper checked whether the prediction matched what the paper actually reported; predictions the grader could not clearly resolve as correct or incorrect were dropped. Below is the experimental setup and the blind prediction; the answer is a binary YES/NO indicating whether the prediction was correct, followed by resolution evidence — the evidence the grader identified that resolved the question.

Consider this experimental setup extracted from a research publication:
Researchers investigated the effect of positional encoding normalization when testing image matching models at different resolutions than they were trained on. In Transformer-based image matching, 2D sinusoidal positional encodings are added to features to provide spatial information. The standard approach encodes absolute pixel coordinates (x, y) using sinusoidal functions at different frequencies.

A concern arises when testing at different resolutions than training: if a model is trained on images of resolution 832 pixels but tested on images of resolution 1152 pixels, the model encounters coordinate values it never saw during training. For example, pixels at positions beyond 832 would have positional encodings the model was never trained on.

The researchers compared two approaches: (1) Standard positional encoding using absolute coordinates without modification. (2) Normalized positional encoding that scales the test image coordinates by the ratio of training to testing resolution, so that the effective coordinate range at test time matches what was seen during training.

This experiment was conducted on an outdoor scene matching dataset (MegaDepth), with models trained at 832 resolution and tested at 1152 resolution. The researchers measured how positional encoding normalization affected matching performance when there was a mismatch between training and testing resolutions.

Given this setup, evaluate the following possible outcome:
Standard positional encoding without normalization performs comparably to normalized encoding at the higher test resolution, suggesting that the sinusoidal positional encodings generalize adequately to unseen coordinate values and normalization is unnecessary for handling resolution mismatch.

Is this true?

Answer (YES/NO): NO